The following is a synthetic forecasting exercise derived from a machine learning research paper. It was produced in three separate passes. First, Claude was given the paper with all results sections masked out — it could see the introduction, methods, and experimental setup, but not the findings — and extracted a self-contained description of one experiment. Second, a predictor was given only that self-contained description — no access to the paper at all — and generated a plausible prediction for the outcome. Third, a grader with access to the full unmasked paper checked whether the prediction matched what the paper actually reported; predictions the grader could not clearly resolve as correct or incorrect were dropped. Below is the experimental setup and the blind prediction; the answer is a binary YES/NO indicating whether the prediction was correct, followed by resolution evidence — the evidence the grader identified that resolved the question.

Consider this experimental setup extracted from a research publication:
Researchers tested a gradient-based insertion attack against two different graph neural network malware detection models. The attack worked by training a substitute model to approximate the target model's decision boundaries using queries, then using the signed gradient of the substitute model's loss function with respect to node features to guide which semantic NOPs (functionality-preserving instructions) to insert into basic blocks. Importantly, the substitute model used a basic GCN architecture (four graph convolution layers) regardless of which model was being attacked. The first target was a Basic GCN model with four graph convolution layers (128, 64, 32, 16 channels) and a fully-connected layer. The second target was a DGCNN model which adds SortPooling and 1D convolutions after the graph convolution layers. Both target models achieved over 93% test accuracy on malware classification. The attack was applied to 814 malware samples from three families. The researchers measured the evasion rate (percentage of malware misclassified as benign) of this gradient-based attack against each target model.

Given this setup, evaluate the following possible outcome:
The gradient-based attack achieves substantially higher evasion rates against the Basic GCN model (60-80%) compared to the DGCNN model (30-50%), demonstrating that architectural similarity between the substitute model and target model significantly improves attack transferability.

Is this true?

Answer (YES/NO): NO